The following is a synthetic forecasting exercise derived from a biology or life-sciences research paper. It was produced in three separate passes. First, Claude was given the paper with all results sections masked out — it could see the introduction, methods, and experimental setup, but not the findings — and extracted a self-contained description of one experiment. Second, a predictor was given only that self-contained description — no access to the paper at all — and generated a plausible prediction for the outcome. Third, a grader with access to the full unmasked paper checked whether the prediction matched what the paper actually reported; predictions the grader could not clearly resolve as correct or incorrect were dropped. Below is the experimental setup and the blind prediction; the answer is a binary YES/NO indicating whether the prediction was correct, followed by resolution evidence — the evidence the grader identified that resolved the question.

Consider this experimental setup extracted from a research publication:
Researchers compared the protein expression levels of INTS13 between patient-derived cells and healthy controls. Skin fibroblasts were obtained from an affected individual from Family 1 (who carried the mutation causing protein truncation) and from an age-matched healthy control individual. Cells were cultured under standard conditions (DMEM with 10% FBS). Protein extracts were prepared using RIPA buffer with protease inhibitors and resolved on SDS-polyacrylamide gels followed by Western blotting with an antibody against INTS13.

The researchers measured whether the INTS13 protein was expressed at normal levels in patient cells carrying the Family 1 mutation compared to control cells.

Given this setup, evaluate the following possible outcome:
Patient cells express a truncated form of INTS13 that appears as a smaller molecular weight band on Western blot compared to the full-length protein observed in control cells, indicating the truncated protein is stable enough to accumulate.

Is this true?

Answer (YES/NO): NO